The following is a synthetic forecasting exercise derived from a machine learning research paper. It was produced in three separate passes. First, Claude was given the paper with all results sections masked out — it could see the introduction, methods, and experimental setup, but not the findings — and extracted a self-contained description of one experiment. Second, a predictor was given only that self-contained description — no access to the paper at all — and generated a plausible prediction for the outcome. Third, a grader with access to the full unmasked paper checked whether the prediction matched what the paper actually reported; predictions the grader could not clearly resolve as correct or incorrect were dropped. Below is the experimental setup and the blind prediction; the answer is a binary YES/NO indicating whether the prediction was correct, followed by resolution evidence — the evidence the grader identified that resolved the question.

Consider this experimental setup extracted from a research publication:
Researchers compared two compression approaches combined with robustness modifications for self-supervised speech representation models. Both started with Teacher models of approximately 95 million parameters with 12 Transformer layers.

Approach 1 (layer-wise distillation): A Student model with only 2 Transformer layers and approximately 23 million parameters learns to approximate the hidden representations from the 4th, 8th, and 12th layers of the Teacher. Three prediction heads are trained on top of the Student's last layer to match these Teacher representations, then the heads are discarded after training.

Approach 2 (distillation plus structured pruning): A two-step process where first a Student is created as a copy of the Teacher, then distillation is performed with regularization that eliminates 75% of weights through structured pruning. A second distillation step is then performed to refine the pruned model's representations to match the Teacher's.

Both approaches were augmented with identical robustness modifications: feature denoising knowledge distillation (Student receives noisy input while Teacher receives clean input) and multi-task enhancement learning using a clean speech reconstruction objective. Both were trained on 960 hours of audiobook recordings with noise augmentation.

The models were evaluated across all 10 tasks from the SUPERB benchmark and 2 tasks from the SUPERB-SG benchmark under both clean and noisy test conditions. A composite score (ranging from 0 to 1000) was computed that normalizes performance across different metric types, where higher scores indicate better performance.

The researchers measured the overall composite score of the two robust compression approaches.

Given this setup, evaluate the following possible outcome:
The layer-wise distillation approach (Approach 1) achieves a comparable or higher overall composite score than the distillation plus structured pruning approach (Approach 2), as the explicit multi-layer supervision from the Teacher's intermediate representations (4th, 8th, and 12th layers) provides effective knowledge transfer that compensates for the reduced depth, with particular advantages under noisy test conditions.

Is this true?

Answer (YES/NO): NO